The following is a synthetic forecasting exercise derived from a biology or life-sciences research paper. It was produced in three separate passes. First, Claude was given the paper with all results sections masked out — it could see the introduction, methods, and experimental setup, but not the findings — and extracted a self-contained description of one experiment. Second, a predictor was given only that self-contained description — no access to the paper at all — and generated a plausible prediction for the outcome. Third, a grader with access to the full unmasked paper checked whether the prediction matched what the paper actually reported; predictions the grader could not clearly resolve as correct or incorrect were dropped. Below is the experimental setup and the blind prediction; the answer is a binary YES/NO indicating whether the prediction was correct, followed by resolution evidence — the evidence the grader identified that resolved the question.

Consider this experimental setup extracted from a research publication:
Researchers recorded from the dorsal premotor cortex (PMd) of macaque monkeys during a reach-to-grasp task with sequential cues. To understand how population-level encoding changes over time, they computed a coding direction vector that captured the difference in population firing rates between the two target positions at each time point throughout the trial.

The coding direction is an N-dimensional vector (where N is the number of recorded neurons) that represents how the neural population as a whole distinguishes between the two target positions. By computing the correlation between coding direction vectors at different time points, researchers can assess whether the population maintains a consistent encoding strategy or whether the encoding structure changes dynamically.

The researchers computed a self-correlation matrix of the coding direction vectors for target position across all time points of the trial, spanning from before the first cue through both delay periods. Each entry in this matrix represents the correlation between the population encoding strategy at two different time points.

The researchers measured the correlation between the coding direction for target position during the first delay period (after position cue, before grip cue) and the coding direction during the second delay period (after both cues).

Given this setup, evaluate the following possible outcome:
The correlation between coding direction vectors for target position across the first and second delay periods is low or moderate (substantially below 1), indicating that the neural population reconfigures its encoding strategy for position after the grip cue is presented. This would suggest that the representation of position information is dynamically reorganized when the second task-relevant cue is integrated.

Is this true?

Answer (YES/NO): YES